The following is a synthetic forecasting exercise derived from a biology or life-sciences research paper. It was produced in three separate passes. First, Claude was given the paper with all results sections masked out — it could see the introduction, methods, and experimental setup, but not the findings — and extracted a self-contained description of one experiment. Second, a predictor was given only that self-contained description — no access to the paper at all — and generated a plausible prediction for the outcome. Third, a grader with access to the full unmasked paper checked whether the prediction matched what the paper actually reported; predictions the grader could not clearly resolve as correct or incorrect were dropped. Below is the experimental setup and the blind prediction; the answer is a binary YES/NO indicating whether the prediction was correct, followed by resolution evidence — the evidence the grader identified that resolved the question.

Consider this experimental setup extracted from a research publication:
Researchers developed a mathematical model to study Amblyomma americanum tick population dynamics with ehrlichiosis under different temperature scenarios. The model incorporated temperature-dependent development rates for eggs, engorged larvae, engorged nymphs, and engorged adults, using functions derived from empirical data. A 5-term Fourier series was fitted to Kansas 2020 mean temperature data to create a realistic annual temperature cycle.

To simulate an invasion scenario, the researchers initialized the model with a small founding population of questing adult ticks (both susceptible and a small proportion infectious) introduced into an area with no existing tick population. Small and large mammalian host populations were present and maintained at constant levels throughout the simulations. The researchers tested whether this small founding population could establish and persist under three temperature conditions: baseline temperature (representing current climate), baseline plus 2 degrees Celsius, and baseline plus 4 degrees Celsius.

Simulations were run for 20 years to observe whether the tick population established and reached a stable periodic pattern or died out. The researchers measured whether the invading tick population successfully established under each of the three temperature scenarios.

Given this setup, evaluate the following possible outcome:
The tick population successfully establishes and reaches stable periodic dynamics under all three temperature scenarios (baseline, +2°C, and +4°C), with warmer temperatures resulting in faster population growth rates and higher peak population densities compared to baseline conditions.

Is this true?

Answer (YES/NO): YES